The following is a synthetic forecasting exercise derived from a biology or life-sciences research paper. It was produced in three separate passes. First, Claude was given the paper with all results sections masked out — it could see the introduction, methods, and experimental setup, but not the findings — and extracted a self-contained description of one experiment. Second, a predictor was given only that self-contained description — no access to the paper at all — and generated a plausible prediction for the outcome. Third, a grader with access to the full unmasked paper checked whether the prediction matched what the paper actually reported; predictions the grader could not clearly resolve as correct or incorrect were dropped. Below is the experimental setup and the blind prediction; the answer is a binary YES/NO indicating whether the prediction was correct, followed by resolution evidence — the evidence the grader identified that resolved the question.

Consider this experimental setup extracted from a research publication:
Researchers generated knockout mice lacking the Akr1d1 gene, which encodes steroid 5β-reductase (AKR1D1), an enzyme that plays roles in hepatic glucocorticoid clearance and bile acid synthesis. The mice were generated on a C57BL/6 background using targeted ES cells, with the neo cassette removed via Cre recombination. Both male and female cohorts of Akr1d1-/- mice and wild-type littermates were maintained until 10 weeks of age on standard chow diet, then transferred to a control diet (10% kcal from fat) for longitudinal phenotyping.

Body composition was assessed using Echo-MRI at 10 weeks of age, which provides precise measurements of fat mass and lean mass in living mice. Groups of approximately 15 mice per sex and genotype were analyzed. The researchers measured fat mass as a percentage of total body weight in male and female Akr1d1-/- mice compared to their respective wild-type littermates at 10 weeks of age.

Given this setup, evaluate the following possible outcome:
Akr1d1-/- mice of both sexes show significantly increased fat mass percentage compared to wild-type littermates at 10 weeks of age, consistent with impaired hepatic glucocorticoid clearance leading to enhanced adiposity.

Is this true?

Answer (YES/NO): NO